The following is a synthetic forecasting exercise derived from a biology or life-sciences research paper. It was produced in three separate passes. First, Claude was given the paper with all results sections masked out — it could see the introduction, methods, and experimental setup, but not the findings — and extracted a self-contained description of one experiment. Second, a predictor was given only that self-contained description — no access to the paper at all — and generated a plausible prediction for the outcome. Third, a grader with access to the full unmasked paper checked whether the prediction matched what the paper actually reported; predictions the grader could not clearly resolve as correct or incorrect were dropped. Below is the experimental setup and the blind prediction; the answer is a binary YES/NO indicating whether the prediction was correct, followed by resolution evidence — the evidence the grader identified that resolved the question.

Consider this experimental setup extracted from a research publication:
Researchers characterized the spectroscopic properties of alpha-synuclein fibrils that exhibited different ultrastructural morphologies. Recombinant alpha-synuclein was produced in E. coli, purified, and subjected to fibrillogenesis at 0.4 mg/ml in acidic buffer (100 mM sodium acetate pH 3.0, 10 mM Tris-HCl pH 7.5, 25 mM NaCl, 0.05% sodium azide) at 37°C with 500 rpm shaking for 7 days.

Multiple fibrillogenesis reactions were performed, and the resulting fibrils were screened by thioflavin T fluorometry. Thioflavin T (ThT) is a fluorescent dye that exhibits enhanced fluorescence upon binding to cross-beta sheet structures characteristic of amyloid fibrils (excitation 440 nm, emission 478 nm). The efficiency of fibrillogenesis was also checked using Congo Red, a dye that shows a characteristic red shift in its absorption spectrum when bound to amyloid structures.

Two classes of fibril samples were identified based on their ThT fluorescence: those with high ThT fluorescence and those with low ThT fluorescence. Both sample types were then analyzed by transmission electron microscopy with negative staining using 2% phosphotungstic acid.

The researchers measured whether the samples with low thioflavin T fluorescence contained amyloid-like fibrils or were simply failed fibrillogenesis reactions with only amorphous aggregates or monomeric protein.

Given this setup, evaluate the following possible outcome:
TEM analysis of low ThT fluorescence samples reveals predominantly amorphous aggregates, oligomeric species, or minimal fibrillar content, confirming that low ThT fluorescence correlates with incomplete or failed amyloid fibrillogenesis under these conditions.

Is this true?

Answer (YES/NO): NO